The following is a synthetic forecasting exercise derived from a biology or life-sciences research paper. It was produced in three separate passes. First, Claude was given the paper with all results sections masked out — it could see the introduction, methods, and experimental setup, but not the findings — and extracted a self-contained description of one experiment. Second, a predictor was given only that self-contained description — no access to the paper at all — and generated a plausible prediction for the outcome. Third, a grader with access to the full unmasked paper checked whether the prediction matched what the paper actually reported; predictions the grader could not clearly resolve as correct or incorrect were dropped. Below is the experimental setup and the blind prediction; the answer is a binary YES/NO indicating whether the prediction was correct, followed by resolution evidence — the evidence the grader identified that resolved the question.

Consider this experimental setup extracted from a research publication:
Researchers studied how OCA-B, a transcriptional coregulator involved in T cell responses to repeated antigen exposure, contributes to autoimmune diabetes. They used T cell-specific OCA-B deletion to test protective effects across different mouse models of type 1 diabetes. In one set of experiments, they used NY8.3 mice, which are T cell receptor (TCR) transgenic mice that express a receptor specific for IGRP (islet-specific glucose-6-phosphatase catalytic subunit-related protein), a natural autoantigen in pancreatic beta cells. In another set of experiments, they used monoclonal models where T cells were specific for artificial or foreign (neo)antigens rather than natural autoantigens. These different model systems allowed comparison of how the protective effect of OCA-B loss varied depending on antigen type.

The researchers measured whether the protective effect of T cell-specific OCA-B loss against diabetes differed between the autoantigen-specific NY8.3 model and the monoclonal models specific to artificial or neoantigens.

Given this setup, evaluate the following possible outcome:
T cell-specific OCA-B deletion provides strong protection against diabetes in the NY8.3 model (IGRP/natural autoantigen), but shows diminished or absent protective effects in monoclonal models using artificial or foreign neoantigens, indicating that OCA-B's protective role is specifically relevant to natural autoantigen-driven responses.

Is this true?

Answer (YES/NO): YES